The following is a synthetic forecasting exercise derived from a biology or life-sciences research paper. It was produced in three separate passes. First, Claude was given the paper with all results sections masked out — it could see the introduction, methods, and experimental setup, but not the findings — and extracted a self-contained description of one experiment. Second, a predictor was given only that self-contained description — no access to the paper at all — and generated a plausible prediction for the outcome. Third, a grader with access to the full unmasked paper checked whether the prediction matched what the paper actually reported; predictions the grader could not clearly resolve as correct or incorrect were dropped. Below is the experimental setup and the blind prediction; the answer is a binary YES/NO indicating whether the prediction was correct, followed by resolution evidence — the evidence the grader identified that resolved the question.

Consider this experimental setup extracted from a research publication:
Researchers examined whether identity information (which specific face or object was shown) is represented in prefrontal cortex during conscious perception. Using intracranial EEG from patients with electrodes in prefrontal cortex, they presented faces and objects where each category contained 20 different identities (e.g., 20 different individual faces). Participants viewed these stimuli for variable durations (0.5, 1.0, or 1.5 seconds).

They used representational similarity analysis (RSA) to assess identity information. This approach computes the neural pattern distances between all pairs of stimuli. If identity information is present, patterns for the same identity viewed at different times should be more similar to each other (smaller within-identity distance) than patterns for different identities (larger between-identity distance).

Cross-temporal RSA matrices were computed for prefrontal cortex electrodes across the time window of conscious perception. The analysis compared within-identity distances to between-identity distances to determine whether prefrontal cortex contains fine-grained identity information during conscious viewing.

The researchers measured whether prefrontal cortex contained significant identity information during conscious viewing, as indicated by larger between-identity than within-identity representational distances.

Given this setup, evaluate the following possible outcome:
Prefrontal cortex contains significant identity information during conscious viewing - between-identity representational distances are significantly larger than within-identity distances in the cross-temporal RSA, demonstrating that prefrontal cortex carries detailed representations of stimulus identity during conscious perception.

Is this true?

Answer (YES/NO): NO